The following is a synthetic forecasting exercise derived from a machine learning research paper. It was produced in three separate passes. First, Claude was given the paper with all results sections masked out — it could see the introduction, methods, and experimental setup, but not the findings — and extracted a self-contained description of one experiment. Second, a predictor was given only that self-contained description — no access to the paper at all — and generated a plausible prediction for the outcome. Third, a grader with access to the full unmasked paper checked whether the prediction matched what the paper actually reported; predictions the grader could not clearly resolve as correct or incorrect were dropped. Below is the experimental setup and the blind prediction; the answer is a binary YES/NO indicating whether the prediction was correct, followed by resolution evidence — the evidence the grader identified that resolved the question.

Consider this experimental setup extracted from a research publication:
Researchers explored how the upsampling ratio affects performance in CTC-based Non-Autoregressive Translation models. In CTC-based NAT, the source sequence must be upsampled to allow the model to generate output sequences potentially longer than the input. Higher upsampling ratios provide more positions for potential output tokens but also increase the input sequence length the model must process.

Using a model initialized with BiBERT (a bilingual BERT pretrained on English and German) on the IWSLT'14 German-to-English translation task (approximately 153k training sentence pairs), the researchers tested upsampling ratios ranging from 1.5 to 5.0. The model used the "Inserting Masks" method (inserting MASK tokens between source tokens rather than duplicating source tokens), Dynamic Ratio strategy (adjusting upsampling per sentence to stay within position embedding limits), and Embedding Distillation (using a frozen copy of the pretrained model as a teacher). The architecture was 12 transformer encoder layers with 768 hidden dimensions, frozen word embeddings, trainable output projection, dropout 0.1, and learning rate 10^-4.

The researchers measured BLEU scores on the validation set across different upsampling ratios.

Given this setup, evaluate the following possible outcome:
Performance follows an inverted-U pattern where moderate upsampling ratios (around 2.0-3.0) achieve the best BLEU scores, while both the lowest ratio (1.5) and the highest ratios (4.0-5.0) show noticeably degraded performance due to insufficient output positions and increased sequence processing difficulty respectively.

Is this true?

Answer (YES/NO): NO